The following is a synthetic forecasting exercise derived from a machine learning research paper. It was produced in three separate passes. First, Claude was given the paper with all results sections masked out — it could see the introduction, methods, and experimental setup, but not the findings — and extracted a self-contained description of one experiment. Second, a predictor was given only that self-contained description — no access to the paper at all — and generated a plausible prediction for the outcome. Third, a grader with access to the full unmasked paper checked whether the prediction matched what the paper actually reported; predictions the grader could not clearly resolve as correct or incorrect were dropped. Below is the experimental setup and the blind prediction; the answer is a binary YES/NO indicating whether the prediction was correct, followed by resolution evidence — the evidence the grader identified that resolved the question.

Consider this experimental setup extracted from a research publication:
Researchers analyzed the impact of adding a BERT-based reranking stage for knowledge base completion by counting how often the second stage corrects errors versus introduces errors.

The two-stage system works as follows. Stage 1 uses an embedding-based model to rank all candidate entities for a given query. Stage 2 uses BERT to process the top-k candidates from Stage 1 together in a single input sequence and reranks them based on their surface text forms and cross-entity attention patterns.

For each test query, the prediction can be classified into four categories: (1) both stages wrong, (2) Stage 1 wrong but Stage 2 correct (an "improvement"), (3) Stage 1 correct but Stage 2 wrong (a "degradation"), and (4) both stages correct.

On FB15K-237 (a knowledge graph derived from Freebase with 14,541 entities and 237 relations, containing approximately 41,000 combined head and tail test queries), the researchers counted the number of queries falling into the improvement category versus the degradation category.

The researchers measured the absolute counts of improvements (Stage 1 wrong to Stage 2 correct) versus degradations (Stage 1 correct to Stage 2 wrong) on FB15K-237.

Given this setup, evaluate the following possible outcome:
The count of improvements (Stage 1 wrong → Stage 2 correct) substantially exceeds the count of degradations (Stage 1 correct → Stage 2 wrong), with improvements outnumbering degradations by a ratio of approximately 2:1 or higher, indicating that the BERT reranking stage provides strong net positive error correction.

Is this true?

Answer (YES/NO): YES